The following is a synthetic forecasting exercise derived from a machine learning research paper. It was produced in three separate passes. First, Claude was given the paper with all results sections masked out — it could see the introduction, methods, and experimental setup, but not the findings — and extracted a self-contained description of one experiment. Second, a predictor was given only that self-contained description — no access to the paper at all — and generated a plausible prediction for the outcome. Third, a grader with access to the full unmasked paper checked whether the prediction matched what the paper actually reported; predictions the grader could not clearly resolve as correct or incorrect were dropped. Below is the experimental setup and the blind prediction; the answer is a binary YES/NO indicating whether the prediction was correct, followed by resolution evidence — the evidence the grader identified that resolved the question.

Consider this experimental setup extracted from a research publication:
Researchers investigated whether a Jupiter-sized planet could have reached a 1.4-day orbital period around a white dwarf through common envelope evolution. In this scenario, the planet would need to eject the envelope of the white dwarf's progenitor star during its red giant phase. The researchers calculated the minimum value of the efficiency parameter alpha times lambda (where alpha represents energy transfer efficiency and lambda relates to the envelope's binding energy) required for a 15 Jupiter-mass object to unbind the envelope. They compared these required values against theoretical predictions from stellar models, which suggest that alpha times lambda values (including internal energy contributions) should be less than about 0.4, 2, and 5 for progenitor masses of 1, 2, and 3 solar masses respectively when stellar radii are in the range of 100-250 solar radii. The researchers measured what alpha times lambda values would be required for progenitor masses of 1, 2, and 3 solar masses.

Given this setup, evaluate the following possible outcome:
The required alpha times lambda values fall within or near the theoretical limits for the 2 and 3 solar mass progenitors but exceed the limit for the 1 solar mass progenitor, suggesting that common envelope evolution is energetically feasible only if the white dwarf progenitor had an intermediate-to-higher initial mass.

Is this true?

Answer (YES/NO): NO